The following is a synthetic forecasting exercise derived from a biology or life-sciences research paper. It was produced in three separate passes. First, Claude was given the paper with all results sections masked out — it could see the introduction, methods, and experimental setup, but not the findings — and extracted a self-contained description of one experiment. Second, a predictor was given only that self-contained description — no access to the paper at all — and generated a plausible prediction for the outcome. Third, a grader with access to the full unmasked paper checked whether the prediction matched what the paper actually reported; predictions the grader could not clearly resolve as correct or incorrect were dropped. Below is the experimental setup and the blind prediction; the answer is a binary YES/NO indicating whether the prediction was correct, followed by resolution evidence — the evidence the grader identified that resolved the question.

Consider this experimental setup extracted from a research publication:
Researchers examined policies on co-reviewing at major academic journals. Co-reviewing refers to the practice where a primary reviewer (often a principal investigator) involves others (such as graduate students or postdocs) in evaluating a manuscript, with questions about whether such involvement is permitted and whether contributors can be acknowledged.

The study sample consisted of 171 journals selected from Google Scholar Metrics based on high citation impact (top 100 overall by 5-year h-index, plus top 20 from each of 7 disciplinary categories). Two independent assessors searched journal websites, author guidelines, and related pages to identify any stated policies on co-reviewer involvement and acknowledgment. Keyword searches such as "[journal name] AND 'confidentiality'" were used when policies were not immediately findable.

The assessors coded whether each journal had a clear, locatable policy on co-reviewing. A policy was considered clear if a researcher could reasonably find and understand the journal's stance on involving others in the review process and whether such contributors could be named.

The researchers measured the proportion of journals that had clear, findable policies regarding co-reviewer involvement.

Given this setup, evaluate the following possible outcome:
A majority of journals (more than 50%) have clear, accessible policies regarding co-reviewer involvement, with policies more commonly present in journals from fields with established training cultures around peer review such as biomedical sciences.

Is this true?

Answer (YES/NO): NO